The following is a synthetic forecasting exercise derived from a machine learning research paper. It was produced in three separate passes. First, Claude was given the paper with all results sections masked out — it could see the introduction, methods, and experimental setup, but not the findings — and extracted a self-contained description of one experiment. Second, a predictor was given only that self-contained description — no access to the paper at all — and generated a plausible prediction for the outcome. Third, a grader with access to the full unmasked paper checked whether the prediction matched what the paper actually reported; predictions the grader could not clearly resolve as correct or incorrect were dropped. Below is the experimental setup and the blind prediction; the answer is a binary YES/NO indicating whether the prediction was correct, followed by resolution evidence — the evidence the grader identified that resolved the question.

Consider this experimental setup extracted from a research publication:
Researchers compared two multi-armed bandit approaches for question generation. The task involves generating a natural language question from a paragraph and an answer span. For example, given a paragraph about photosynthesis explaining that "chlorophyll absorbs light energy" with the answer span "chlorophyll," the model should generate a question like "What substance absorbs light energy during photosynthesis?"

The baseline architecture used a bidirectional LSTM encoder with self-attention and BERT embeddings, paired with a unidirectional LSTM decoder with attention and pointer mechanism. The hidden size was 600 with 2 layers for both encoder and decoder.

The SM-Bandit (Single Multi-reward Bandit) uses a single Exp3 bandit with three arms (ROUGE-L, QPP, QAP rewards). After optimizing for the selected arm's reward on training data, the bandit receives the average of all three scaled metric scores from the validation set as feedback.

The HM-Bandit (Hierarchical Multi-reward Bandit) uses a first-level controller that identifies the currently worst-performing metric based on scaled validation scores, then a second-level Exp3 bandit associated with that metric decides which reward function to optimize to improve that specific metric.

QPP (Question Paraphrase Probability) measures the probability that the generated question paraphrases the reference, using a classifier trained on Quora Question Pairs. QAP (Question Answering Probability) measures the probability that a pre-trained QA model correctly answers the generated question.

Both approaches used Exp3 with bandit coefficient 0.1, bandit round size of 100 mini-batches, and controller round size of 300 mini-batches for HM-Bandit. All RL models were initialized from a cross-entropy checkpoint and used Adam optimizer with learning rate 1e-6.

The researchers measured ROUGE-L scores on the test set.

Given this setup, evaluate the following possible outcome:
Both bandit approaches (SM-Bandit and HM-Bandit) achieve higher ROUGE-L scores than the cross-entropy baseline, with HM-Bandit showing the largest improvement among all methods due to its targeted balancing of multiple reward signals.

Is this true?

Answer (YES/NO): YES